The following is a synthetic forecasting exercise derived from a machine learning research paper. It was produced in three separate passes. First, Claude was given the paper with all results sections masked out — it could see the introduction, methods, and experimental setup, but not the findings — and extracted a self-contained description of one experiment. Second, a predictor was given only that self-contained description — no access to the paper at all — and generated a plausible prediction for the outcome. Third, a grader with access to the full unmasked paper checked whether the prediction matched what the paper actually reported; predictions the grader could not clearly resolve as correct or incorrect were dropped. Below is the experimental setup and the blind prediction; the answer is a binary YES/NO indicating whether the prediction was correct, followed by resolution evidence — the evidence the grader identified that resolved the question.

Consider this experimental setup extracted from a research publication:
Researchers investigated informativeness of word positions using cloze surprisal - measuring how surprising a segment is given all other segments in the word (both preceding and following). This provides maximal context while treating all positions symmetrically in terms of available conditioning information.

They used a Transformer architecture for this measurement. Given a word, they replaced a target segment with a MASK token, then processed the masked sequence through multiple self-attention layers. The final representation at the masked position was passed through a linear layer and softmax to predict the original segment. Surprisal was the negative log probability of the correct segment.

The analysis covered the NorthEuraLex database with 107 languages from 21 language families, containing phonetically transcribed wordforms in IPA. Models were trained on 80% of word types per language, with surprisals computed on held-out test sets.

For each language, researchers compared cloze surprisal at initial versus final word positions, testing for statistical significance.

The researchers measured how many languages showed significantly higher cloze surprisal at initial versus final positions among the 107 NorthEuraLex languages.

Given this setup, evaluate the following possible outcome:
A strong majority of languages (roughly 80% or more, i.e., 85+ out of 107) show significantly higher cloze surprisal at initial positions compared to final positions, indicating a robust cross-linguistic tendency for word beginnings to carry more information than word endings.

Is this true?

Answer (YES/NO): NO